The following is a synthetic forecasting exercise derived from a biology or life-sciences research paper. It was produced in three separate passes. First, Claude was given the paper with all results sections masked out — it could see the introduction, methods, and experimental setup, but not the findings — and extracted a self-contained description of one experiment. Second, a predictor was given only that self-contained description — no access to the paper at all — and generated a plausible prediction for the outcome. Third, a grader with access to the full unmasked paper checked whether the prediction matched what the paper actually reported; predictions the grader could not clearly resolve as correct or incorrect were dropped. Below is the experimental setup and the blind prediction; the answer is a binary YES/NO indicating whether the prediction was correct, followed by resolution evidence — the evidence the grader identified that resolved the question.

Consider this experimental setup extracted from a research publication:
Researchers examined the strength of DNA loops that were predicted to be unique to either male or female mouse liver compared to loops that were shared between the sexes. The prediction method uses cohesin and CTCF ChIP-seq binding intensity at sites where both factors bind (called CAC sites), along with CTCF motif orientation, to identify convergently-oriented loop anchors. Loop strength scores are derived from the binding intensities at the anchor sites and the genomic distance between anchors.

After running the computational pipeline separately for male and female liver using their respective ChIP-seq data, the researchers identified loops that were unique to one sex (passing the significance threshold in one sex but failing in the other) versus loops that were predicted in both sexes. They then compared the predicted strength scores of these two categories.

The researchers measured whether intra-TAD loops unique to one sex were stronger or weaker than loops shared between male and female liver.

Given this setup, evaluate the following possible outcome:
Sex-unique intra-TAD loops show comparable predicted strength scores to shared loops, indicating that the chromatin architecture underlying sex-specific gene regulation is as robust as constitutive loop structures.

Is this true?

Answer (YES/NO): NO